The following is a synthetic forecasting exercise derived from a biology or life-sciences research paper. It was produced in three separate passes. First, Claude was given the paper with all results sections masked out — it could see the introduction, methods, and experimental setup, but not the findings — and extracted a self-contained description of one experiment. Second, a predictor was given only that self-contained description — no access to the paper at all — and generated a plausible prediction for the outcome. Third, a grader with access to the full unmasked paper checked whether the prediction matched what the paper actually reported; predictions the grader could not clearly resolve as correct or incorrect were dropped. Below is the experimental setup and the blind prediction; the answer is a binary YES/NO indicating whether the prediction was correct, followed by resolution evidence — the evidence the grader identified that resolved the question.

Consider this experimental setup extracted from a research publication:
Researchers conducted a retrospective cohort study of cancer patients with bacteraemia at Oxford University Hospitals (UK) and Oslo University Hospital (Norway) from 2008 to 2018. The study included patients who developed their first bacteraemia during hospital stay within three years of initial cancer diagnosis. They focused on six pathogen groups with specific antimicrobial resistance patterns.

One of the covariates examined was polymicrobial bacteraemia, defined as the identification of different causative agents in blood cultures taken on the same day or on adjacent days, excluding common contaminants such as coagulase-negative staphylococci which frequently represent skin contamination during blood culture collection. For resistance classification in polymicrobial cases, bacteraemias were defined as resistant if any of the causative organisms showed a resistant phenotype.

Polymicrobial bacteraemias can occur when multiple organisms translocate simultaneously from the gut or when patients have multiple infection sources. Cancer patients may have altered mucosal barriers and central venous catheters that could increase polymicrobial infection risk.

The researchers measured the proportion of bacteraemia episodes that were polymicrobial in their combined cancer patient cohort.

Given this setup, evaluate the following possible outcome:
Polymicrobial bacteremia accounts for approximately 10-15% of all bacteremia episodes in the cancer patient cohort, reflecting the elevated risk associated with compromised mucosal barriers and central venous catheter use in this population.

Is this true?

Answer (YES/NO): NO